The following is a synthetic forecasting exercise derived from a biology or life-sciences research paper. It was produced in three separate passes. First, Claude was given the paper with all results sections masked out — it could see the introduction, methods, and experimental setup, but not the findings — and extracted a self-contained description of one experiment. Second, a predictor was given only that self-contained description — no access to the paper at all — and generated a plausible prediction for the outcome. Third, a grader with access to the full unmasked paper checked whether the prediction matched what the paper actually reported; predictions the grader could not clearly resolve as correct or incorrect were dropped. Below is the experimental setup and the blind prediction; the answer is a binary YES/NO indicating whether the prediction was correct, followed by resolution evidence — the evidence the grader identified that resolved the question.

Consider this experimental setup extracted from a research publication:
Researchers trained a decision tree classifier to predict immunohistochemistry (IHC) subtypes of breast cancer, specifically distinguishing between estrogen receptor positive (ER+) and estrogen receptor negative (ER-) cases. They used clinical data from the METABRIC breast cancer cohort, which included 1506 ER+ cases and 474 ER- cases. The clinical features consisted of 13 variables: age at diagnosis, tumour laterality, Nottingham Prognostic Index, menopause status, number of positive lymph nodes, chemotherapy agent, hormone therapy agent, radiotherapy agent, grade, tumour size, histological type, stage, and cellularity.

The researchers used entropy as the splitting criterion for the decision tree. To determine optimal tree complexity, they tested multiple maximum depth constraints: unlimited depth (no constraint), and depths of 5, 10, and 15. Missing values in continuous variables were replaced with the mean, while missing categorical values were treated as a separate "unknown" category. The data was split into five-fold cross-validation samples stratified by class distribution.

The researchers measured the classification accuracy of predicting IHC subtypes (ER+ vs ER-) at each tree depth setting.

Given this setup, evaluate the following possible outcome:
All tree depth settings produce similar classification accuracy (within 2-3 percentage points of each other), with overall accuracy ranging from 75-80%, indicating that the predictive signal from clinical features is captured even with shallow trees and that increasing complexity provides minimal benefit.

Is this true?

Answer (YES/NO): NO